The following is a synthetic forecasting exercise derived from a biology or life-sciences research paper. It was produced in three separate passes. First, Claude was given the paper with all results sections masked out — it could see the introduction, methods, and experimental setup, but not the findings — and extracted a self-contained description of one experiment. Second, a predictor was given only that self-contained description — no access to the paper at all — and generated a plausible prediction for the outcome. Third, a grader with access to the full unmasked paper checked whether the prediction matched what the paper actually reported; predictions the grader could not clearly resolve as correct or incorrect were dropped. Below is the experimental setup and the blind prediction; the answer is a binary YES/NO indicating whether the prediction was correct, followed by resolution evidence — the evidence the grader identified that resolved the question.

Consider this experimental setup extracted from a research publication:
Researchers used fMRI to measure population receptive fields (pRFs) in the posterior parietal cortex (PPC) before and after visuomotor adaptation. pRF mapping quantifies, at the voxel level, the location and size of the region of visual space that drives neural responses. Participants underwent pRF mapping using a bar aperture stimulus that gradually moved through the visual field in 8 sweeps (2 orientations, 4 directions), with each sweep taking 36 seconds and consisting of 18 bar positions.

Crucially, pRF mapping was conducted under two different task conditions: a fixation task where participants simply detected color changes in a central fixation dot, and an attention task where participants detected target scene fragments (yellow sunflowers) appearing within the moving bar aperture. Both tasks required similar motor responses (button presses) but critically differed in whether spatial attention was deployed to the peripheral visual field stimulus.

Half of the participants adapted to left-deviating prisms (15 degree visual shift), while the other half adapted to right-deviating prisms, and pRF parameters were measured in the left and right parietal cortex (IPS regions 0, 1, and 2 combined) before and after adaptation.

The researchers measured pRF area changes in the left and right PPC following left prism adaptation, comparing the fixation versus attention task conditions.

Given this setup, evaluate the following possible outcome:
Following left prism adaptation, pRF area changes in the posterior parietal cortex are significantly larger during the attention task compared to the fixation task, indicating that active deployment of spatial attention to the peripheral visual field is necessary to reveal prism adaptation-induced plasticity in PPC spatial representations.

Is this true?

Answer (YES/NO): YES